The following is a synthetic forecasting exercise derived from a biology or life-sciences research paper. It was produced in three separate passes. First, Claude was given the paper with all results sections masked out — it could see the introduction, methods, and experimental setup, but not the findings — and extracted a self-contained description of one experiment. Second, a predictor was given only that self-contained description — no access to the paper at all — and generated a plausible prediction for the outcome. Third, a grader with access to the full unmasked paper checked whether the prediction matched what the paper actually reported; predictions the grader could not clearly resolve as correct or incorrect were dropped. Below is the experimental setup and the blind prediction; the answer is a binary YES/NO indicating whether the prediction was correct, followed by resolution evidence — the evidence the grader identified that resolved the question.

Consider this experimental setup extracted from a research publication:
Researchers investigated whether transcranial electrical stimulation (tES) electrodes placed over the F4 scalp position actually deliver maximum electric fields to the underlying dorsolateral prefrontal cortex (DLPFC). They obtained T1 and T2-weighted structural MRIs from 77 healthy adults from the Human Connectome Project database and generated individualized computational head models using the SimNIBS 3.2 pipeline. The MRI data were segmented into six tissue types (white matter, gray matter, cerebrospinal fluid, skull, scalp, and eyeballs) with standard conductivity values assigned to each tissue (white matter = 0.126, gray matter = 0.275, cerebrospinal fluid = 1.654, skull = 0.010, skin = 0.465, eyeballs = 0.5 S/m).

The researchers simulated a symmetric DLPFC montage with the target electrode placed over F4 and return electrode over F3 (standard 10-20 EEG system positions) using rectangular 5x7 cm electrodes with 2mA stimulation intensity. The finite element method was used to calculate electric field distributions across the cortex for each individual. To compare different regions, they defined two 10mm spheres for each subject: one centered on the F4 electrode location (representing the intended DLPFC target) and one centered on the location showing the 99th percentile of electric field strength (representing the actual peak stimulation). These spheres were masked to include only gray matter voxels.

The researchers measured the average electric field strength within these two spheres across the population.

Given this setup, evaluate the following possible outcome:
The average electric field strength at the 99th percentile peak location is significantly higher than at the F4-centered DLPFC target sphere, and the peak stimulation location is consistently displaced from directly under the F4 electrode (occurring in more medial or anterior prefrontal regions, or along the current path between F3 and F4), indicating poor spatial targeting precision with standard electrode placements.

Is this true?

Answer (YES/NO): YES